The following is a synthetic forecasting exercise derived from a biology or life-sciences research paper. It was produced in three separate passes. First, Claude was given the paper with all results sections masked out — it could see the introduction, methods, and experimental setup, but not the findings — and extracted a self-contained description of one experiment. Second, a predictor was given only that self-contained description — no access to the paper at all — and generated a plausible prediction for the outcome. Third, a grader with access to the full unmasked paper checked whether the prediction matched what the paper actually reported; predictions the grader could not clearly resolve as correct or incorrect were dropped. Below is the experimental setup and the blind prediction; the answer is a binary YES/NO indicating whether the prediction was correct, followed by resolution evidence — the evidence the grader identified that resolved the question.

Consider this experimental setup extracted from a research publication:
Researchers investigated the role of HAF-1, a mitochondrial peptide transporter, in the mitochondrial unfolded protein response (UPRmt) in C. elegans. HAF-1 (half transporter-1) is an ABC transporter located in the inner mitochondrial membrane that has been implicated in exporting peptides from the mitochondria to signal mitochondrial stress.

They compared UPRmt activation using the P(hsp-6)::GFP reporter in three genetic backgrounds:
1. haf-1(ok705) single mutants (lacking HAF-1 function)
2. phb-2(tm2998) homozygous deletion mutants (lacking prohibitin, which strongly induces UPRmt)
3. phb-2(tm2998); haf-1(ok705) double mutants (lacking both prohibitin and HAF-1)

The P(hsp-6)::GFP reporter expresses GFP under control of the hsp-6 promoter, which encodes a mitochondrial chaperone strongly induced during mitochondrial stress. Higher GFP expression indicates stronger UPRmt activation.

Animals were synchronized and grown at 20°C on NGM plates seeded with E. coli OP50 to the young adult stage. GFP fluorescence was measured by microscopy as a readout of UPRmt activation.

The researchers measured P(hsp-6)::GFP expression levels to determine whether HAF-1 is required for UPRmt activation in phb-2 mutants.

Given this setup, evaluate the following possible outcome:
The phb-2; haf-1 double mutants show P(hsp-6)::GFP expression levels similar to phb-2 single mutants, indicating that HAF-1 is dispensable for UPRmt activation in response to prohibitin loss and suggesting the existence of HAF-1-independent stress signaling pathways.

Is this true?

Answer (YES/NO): NO